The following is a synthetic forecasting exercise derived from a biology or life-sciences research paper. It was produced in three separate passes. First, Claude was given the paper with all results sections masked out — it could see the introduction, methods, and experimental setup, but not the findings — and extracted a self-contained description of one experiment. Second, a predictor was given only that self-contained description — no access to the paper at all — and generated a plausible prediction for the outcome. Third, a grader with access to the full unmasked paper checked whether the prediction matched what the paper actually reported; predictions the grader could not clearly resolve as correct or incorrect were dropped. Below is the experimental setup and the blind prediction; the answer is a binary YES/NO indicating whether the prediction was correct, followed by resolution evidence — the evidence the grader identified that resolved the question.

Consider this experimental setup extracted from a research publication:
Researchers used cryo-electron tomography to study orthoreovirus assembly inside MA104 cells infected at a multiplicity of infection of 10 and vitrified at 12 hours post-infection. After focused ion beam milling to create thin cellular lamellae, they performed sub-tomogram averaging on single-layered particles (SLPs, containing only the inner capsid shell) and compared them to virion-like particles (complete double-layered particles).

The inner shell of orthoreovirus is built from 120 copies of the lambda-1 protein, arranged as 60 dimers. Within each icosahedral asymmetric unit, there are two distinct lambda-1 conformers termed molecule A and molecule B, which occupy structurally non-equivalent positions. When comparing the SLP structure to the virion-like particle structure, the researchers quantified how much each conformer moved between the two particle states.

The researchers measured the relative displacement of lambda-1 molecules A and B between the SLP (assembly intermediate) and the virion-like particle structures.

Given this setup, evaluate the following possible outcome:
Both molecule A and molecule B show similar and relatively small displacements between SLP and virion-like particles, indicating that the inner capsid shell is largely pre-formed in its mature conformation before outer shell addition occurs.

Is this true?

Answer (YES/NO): NO